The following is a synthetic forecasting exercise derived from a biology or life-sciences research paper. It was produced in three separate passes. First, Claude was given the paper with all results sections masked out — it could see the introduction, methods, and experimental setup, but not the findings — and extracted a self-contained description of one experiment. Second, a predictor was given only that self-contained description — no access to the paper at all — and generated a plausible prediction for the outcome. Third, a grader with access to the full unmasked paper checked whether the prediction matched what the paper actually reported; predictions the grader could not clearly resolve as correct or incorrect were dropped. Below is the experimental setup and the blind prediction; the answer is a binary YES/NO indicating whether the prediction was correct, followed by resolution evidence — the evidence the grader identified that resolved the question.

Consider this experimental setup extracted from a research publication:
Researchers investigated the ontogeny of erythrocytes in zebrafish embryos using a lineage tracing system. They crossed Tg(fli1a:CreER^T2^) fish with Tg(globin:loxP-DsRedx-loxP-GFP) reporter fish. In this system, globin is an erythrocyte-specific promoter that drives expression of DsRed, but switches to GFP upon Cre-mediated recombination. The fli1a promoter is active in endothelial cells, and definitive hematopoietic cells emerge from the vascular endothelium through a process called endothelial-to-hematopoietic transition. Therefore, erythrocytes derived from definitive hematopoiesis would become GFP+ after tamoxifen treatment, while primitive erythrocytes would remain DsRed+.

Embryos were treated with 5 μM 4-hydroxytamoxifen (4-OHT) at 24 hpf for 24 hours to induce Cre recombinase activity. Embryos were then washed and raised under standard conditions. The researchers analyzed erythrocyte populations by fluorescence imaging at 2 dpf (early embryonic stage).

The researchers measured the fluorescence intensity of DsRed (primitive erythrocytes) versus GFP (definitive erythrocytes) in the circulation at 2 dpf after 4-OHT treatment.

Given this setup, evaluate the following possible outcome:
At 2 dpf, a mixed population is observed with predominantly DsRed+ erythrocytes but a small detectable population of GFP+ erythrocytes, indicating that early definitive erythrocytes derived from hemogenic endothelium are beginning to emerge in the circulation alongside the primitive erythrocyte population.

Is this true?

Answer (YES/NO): NO